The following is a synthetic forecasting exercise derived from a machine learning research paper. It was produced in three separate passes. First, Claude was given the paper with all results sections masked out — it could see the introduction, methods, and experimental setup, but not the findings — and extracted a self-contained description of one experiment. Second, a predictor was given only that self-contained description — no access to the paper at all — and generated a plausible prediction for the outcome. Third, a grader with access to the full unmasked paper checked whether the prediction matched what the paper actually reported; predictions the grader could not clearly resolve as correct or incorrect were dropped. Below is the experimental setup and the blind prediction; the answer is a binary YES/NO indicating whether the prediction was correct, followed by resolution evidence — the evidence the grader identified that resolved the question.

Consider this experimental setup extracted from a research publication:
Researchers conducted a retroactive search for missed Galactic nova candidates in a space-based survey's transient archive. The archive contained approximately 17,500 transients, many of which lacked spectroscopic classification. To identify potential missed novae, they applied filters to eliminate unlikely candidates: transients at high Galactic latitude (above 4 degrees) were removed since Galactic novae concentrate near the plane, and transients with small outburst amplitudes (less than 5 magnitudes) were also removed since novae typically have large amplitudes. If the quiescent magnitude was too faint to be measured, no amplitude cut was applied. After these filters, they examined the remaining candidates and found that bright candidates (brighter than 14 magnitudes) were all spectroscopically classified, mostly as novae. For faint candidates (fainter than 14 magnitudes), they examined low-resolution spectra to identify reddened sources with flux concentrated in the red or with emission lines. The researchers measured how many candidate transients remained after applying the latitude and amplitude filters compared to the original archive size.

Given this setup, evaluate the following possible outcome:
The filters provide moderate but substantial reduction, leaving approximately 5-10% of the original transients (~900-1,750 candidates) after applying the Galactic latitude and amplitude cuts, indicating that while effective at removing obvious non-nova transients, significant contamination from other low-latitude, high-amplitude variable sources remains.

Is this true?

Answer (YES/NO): NO